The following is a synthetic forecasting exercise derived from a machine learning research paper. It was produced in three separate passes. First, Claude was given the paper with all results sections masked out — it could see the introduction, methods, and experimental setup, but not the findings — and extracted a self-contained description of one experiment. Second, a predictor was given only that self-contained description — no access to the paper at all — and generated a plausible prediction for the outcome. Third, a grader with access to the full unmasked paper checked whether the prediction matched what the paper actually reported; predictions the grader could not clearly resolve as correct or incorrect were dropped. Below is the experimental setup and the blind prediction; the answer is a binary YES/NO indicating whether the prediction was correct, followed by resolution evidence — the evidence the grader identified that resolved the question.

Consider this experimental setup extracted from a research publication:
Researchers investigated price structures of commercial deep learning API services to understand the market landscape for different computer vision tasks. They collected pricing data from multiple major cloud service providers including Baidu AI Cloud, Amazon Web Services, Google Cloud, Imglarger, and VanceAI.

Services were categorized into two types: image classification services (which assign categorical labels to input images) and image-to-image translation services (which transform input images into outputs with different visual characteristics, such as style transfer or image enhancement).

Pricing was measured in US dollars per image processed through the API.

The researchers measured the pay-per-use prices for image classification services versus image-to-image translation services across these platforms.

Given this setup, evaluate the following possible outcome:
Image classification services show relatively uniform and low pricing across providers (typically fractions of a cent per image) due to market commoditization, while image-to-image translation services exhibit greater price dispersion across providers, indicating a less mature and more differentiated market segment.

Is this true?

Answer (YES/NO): YES